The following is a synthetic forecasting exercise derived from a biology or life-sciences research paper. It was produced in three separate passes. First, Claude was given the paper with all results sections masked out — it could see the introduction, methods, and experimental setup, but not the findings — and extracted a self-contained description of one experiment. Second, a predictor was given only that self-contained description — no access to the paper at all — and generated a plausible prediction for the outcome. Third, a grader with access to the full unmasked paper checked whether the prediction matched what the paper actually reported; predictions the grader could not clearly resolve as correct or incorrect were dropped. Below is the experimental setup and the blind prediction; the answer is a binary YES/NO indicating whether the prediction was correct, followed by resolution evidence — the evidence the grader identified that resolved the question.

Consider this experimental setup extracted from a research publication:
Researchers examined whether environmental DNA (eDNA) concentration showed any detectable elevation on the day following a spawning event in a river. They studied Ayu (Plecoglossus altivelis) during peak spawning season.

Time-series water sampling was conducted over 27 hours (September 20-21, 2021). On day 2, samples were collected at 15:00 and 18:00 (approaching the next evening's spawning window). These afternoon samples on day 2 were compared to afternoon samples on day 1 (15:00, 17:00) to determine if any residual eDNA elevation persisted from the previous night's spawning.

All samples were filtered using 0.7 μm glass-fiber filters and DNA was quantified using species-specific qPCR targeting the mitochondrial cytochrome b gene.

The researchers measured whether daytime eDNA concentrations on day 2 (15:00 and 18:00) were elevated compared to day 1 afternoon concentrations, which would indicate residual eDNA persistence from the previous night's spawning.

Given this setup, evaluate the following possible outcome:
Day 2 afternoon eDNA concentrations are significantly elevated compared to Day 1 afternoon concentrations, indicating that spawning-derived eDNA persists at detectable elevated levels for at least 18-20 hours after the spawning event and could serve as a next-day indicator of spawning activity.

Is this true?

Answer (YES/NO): NO